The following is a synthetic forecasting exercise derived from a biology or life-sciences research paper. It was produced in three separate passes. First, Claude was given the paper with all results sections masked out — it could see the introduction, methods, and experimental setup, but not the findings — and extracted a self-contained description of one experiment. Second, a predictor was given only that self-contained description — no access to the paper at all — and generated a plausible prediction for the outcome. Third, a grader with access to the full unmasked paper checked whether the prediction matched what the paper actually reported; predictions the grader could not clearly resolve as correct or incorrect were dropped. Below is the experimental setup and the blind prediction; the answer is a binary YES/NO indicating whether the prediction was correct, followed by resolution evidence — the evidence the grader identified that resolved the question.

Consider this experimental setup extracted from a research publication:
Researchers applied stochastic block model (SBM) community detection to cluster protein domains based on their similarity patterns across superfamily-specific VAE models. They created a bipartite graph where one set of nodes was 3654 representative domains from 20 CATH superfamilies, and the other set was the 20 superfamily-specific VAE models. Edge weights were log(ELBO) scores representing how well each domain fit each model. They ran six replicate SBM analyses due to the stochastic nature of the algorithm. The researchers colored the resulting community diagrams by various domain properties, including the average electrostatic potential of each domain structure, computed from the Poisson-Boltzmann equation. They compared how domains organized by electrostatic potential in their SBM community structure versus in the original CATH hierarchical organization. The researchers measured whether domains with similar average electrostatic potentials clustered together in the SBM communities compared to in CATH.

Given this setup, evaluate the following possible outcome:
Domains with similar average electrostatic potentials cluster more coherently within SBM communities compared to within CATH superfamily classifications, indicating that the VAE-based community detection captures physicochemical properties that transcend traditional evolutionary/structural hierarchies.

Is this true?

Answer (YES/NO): YES